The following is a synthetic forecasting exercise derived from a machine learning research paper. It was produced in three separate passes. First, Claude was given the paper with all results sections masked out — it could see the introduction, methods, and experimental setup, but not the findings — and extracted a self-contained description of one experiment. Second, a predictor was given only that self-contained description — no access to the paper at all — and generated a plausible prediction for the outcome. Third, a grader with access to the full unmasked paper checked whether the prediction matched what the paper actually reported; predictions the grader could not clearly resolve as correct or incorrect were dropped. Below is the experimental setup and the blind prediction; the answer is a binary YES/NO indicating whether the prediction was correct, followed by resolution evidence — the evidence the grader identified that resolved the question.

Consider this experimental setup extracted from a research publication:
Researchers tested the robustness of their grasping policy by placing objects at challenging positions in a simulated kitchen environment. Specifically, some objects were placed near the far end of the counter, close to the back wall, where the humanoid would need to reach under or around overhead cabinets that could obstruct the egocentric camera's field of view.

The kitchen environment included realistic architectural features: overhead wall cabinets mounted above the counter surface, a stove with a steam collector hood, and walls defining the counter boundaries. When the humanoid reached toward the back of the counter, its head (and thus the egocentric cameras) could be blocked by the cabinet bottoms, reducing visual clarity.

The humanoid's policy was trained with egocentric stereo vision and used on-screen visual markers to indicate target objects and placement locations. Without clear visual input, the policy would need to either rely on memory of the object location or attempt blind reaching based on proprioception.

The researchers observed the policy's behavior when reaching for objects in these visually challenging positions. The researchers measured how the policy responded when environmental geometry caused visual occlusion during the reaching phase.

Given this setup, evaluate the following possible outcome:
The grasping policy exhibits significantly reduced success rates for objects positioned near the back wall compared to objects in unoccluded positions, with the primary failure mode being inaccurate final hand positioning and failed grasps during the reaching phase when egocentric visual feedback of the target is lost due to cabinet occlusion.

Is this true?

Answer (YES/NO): NO